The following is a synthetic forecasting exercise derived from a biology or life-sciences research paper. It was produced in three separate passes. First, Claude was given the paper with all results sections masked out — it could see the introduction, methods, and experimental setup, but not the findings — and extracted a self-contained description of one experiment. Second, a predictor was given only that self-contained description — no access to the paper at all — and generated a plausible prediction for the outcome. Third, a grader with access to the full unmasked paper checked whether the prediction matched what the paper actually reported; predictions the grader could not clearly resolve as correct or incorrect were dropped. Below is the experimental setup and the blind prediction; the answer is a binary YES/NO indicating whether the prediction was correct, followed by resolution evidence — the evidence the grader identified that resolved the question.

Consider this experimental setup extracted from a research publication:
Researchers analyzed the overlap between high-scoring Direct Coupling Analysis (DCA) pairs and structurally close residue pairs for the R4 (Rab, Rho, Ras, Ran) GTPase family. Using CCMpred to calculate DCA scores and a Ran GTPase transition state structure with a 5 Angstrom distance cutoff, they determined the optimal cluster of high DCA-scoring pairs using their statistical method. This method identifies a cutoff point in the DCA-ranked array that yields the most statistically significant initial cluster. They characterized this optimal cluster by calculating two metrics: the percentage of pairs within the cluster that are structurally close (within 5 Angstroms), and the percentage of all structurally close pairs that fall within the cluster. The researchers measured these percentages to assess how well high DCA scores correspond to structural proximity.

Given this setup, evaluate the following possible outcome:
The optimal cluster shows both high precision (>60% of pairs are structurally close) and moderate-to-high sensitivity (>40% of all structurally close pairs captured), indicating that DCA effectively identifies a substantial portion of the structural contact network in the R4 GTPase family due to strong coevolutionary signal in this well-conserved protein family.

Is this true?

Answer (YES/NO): YES